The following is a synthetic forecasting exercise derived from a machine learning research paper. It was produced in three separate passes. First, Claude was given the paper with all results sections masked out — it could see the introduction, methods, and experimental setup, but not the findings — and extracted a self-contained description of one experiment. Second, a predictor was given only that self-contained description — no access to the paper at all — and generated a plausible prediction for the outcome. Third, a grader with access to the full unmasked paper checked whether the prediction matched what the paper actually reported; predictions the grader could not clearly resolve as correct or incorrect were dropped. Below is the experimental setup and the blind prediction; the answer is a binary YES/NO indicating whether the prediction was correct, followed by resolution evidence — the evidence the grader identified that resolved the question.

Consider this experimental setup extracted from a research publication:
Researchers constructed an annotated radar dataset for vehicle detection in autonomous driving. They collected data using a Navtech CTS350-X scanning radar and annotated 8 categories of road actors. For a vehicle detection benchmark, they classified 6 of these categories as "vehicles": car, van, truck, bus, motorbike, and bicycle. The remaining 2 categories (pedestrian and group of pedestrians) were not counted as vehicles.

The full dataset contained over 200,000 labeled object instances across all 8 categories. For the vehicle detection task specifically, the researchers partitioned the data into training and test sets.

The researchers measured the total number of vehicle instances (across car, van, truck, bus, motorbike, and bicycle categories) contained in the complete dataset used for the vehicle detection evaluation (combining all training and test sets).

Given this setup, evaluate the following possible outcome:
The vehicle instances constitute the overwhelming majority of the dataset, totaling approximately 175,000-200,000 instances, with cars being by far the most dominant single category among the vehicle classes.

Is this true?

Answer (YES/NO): NO